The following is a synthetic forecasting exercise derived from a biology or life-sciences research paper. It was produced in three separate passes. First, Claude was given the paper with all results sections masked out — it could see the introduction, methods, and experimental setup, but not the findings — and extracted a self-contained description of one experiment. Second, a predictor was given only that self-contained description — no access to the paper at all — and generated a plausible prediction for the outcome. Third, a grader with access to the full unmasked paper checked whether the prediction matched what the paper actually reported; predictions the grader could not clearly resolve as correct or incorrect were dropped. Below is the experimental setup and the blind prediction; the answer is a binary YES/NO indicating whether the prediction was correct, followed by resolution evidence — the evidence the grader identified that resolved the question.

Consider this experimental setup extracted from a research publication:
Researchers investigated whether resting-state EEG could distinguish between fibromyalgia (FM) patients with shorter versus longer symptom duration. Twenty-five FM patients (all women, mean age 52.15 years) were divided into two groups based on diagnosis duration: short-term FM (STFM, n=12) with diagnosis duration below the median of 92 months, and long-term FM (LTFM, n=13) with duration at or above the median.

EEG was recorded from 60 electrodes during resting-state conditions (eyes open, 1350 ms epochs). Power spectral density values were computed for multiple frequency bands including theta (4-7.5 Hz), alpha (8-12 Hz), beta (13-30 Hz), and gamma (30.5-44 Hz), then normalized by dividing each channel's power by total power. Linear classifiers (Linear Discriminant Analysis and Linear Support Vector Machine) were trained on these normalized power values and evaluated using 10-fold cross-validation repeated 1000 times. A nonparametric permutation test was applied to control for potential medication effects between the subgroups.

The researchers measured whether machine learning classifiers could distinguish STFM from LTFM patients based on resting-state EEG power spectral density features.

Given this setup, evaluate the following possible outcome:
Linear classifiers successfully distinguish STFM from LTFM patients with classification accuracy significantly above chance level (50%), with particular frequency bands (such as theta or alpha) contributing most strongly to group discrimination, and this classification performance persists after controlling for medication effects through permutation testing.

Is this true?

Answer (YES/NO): NO